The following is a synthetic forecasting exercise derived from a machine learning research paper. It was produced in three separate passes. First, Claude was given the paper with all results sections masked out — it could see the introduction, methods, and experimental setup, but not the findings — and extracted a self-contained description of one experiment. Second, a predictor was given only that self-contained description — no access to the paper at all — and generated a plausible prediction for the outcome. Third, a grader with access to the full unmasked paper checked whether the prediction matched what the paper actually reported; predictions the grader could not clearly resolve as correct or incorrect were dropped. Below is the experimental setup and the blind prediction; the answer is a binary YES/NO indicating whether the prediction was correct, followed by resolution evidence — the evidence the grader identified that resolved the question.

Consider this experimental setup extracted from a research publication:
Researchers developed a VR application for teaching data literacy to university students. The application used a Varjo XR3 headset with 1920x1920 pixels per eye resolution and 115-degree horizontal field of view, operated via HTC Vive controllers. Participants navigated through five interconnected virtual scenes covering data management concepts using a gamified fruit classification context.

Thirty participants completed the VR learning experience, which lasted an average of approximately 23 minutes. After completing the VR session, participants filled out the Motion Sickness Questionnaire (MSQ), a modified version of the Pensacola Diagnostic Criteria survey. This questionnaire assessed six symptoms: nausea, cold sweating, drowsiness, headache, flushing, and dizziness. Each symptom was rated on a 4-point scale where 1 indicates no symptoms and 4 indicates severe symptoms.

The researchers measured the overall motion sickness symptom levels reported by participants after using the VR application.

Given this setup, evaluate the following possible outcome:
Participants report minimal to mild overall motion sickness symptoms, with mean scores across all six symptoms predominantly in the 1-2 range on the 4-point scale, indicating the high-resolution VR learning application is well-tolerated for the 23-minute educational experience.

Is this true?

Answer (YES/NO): YES